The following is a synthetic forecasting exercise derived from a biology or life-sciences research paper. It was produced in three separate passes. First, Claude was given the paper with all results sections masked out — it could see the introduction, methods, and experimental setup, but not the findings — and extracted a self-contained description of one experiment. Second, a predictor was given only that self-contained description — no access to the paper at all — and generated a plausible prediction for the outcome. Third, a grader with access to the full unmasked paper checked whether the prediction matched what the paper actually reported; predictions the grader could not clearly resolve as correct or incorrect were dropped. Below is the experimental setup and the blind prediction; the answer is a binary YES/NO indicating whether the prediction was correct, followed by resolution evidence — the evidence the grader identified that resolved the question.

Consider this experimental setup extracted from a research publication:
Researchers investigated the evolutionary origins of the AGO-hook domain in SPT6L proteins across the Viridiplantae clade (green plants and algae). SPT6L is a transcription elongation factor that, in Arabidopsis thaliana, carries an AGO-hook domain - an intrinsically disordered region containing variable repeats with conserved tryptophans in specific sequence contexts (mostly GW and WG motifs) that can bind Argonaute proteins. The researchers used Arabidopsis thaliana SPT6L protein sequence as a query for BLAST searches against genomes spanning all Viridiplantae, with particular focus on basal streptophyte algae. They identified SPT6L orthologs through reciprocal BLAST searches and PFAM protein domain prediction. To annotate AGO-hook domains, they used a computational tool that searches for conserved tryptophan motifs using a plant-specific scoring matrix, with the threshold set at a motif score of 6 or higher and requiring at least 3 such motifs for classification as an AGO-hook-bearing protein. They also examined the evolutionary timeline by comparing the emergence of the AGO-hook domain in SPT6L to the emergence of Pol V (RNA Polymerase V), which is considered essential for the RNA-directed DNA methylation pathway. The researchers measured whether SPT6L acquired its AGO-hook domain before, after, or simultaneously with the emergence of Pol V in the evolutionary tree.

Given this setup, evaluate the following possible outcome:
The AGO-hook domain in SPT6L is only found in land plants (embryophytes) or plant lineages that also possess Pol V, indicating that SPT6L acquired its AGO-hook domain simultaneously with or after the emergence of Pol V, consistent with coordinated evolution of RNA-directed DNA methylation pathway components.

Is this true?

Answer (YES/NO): NO